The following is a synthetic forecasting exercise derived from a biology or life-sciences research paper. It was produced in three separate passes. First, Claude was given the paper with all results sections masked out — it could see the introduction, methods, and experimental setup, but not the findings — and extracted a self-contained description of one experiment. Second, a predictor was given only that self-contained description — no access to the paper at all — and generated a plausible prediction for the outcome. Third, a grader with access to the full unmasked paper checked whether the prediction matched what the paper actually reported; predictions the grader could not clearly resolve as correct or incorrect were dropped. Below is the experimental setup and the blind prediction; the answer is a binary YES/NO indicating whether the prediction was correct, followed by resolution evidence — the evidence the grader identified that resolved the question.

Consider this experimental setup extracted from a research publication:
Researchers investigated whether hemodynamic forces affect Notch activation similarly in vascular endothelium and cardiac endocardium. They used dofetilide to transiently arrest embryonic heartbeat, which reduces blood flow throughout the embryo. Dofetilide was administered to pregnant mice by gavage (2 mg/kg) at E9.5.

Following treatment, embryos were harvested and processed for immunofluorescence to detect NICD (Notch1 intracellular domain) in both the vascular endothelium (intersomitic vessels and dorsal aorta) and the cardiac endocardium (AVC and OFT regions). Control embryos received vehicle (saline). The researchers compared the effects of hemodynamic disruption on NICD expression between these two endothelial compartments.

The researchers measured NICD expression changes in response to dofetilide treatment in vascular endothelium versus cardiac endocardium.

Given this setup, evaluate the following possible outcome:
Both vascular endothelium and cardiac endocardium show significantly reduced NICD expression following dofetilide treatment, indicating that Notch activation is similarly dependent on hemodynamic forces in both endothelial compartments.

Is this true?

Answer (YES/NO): NO